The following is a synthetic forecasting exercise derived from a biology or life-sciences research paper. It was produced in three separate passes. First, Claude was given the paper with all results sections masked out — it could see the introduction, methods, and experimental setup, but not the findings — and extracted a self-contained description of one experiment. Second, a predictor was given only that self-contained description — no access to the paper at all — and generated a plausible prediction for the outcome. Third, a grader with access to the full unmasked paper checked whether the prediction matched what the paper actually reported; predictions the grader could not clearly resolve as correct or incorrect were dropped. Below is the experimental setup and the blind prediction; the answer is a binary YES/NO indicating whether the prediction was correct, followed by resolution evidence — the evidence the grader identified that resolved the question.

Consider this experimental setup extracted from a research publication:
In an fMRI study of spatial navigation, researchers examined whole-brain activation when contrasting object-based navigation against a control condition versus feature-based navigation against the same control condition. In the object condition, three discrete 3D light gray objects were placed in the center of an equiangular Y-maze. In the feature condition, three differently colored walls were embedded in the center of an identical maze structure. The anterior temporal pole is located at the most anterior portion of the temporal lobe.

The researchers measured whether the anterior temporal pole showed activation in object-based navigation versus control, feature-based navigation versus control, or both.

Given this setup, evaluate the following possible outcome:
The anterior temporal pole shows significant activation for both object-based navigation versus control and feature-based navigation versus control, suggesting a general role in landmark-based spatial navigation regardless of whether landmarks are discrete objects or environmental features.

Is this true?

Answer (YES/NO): NO